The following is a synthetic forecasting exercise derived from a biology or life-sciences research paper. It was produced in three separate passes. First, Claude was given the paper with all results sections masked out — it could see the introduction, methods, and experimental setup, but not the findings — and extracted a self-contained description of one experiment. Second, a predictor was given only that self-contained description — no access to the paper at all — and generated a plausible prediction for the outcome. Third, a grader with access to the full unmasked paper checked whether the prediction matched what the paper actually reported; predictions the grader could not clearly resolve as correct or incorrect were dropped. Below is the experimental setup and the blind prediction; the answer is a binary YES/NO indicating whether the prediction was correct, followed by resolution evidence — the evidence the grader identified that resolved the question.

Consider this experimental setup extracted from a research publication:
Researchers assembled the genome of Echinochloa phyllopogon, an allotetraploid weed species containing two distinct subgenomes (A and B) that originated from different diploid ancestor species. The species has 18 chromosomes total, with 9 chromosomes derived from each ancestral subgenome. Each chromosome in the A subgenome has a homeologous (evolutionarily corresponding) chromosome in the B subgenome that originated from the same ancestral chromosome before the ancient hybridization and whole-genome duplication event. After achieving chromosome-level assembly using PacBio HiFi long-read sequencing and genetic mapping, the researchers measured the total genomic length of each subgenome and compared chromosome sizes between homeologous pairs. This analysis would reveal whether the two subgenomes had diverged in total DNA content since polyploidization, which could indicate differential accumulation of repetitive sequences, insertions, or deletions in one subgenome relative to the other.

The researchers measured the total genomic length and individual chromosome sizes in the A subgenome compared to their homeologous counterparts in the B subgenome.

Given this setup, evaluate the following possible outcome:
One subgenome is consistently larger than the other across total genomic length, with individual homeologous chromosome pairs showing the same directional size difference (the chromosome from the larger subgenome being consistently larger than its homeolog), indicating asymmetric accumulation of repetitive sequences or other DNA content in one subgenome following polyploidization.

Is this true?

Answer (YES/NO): NO